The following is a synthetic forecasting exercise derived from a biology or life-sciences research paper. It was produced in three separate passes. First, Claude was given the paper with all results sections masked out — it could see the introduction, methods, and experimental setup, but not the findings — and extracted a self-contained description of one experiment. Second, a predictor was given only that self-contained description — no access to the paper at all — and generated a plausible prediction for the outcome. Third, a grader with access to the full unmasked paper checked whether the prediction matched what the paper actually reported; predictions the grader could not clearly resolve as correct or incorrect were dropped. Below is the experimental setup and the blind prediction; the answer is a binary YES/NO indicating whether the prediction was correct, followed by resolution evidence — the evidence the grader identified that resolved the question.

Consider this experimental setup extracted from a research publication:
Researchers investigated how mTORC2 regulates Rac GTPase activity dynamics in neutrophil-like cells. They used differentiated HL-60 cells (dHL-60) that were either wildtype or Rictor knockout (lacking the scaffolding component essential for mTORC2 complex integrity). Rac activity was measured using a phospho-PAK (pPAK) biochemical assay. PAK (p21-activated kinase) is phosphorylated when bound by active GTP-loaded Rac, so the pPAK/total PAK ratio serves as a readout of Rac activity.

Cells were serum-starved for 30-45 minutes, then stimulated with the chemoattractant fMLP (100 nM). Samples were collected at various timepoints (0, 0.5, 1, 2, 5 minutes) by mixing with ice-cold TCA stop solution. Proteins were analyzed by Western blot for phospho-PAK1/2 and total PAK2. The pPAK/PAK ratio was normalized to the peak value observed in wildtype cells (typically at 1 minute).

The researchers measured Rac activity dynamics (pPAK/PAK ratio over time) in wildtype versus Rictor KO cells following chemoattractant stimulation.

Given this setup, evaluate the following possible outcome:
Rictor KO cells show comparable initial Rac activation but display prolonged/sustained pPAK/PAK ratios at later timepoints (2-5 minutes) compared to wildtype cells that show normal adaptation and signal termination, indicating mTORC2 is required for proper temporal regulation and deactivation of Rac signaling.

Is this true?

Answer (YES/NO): NO